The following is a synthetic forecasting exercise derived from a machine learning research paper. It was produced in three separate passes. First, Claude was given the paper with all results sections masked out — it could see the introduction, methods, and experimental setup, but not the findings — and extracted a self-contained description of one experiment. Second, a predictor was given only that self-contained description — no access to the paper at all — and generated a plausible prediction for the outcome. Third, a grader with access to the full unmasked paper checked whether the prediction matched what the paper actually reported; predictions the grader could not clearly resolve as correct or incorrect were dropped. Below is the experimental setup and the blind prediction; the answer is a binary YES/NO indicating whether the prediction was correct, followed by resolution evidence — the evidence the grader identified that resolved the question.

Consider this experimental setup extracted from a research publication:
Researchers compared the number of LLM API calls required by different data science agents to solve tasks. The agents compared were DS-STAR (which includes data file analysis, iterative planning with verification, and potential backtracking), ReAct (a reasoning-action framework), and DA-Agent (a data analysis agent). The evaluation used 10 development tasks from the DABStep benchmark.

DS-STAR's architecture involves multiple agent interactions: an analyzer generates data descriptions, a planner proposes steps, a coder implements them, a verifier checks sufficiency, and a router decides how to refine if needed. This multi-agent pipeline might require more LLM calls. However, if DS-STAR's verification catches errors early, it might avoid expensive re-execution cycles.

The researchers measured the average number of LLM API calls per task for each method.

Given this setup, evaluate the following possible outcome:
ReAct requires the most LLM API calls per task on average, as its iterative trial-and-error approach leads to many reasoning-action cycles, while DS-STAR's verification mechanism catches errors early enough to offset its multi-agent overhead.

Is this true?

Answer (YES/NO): NO